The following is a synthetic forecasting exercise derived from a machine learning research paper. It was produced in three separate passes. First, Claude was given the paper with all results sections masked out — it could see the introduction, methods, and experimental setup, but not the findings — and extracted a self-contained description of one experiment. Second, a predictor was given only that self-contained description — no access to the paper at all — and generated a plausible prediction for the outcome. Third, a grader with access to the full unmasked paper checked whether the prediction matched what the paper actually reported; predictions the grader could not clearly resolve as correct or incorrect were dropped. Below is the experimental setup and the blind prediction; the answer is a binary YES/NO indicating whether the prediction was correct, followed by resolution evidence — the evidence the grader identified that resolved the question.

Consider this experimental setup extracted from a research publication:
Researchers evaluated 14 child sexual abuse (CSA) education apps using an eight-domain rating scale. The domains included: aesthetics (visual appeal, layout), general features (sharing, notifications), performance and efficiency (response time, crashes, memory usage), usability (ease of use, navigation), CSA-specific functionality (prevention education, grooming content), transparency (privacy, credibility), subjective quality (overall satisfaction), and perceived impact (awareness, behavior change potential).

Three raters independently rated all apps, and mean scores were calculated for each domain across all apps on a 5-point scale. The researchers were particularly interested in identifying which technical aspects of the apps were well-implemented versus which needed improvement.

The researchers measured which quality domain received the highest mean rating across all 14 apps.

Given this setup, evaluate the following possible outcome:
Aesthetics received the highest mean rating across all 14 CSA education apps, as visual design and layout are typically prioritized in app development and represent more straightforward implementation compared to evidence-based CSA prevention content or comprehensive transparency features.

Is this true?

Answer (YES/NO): NO